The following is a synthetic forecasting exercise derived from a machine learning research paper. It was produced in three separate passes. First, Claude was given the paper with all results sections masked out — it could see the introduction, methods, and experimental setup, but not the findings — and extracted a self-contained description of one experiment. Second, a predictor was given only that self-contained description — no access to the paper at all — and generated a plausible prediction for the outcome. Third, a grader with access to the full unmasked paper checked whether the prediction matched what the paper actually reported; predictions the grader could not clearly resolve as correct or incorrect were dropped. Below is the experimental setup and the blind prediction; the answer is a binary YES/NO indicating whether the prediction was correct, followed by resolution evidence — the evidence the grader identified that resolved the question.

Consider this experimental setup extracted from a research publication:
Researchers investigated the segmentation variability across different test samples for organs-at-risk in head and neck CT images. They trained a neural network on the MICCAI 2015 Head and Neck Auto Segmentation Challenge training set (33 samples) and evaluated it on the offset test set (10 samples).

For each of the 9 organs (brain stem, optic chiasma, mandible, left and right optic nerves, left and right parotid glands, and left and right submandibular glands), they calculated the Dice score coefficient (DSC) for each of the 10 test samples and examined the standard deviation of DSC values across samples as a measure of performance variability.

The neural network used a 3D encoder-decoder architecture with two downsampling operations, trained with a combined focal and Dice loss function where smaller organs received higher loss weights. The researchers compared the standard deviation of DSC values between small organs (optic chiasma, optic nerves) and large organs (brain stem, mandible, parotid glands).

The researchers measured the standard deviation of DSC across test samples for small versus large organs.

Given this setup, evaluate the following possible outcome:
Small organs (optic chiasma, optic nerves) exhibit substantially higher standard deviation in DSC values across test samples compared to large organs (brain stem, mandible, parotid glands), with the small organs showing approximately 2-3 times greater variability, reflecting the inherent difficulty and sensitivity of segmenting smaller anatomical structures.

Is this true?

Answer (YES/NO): YES